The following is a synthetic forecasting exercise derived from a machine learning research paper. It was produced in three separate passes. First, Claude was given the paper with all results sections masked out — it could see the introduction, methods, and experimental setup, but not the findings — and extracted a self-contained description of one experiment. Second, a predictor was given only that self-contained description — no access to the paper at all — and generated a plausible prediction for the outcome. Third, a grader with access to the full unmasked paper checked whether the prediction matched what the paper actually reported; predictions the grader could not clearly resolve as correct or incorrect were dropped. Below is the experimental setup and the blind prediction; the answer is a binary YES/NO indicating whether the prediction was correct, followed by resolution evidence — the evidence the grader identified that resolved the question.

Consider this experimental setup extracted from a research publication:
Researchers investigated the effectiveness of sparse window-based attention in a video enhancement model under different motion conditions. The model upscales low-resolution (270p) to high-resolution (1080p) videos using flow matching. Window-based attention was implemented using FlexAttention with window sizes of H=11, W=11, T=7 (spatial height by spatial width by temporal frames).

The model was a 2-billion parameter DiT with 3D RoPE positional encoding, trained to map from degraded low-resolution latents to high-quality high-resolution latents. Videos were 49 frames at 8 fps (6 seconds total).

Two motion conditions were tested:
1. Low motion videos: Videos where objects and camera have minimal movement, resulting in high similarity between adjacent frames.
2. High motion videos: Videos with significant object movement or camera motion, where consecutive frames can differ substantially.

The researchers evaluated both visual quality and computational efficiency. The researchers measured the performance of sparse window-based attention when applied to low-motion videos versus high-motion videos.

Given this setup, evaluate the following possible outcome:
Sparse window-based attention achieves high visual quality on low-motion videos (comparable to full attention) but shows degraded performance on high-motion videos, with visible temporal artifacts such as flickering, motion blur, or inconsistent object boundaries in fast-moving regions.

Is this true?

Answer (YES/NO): YES